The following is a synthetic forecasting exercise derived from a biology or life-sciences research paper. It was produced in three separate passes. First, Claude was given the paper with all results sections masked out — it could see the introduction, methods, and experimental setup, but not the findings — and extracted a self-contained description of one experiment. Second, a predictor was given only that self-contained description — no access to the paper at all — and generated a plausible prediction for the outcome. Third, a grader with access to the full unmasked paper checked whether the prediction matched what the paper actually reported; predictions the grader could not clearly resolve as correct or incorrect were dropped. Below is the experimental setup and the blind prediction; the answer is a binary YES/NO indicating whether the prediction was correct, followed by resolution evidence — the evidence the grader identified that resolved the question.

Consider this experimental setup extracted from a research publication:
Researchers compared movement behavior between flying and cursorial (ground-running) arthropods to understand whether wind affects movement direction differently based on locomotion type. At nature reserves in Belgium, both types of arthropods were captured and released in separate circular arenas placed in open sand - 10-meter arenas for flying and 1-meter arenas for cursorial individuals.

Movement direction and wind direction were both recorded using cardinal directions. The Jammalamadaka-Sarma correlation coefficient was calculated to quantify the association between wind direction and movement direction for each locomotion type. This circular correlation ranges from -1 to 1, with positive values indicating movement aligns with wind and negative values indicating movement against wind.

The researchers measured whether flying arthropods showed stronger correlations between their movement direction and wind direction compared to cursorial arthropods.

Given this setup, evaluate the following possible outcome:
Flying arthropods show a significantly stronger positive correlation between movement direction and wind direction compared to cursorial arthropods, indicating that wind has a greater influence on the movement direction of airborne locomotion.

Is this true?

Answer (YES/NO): NO